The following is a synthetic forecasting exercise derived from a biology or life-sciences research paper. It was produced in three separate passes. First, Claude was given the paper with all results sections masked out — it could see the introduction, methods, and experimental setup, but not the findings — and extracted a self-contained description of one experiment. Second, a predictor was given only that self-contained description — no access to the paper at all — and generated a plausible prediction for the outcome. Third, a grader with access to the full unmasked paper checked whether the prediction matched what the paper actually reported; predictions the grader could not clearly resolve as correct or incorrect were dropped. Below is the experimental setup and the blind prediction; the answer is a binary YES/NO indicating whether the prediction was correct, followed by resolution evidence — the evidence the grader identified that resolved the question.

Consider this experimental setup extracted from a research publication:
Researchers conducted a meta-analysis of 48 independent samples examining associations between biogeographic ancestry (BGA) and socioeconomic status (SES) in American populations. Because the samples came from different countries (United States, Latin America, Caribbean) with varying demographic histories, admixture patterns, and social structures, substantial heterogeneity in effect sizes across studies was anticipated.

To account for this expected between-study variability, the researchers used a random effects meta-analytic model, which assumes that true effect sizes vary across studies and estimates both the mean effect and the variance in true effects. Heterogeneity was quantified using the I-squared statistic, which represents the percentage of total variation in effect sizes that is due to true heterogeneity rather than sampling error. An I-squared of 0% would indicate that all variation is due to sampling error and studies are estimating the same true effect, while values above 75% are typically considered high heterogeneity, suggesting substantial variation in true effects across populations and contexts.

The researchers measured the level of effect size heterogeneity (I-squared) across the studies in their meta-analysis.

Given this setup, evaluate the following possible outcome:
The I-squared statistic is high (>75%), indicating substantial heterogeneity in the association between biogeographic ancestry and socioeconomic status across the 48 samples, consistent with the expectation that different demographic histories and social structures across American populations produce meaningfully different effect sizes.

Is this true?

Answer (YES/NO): YES